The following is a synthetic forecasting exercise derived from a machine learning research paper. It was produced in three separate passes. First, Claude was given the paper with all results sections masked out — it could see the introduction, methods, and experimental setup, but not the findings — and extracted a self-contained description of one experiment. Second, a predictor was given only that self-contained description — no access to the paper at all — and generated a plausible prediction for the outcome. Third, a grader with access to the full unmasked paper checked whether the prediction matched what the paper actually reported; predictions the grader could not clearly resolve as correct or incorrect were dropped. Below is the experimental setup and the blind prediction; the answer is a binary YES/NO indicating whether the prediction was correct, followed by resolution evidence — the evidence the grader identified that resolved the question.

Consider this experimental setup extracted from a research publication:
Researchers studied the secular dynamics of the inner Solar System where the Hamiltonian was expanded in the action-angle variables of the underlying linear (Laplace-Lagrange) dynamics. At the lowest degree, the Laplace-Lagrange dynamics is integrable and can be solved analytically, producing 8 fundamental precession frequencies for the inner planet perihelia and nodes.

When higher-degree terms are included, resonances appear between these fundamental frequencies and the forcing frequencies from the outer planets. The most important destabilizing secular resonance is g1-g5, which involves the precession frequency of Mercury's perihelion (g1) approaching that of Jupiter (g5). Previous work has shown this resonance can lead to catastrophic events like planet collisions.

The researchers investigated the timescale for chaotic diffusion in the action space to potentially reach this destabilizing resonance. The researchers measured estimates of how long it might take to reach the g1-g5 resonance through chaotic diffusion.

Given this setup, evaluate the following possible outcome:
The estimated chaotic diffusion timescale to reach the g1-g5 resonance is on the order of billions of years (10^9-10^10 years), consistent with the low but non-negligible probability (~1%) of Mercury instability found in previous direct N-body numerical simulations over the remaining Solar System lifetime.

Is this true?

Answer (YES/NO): NO